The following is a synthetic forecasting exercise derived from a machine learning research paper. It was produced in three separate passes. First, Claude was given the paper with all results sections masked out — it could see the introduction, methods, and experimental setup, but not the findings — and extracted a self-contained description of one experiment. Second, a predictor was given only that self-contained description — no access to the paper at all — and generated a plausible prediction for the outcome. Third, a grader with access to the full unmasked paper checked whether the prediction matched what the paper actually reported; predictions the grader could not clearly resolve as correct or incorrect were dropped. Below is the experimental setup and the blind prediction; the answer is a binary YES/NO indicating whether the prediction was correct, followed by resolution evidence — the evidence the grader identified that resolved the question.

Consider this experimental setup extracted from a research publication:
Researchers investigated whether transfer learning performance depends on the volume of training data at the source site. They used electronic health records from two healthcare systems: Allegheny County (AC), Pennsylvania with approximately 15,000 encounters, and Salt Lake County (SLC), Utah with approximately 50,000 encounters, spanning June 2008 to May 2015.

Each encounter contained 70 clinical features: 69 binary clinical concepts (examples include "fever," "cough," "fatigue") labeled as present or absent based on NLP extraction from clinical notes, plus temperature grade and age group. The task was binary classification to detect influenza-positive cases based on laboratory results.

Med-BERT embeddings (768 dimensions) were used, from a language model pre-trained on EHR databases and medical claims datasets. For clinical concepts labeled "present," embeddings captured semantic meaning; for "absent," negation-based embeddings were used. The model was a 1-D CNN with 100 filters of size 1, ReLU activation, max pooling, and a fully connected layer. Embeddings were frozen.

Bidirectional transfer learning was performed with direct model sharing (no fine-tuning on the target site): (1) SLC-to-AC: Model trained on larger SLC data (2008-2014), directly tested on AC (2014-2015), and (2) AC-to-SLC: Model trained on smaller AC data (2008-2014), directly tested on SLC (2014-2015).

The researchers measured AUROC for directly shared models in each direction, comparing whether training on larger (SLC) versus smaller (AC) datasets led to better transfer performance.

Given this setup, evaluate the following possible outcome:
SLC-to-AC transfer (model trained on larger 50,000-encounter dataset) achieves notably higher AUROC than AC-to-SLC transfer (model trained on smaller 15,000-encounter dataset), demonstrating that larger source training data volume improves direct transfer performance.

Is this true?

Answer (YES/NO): NO